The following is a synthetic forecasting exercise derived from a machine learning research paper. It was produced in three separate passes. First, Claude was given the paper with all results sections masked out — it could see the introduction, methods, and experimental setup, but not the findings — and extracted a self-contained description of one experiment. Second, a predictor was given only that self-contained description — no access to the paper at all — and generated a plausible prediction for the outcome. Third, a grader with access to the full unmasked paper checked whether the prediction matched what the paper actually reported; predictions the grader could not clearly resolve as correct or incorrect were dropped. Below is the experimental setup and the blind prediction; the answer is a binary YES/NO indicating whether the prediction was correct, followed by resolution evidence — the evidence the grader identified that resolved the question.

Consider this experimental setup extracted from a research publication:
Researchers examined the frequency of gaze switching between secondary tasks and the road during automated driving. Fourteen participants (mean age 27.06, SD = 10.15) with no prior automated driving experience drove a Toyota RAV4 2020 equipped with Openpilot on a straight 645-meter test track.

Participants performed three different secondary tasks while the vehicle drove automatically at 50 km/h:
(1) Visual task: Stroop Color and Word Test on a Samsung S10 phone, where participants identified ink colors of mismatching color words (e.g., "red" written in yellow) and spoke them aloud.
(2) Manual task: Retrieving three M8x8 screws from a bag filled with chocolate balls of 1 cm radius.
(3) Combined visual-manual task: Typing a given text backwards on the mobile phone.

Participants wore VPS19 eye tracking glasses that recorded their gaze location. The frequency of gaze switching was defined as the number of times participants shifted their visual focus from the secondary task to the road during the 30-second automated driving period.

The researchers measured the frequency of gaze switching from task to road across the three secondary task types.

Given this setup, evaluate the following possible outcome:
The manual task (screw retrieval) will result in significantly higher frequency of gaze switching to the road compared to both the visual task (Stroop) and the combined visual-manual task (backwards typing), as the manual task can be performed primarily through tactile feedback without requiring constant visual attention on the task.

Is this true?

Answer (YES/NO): NO